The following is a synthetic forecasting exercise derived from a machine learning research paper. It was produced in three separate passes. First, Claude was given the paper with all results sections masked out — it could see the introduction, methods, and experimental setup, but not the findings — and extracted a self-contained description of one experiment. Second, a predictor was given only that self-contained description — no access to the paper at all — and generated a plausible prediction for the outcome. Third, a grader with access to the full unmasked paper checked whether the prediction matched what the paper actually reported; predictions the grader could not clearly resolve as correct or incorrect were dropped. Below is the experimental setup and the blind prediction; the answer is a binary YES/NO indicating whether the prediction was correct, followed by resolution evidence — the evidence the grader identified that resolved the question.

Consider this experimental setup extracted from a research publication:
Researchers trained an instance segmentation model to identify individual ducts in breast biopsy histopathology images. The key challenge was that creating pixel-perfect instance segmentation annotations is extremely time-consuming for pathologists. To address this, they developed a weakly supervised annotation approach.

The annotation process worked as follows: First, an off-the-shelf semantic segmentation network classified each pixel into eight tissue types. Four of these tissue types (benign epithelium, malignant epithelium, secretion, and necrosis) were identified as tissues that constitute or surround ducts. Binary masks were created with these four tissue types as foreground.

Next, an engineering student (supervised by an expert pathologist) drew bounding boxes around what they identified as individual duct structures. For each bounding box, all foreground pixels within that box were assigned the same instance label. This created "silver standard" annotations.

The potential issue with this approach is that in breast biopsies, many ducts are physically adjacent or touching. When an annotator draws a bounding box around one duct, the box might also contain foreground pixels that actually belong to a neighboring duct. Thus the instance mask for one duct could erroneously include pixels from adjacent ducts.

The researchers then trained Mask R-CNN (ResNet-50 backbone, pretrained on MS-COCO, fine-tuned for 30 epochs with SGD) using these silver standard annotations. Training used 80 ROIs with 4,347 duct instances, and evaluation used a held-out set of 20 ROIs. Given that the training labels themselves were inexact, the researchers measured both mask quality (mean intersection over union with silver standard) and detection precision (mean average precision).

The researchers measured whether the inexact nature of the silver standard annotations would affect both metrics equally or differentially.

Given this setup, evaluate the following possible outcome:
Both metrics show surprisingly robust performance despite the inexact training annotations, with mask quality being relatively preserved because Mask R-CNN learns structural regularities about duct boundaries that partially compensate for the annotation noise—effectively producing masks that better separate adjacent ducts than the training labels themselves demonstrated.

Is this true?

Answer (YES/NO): NO